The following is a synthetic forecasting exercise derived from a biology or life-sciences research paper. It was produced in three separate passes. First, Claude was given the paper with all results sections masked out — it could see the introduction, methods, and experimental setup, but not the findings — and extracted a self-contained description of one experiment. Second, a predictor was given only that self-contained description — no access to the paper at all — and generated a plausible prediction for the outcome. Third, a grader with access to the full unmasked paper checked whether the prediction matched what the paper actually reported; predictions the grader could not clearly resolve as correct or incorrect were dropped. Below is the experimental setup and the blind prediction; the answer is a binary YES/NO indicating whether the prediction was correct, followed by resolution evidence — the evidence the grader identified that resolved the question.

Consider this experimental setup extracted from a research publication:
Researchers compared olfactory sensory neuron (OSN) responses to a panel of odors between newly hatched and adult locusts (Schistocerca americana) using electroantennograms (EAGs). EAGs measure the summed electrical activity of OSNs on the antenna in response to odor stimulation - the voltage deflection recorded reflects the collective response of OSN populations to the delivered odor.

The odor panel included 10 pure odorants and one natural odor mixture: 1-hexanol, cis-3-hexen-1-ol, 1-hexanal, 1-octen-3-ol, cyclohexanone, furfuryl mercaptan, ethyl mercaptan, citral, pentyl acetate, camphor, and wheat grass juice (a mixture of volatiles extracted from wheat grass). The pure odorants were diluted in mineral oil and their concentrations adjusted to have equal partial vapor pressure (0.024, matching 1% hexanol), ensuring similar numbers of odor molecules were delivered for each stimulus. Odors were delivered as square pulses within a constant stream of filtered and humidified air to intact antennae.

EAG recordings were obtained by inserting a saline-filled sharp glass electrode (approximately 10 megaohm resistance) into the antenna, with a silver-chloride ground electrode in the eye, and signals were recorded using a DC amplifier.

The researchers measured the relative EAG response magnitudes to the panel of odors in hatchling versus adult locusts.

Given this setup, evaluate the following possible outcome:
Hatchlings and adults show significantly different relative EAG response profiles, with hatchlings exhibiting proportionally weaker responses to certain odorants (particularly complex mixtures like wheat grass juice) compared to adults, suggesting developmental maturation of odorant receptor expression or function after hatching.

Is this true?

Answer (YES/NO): NO